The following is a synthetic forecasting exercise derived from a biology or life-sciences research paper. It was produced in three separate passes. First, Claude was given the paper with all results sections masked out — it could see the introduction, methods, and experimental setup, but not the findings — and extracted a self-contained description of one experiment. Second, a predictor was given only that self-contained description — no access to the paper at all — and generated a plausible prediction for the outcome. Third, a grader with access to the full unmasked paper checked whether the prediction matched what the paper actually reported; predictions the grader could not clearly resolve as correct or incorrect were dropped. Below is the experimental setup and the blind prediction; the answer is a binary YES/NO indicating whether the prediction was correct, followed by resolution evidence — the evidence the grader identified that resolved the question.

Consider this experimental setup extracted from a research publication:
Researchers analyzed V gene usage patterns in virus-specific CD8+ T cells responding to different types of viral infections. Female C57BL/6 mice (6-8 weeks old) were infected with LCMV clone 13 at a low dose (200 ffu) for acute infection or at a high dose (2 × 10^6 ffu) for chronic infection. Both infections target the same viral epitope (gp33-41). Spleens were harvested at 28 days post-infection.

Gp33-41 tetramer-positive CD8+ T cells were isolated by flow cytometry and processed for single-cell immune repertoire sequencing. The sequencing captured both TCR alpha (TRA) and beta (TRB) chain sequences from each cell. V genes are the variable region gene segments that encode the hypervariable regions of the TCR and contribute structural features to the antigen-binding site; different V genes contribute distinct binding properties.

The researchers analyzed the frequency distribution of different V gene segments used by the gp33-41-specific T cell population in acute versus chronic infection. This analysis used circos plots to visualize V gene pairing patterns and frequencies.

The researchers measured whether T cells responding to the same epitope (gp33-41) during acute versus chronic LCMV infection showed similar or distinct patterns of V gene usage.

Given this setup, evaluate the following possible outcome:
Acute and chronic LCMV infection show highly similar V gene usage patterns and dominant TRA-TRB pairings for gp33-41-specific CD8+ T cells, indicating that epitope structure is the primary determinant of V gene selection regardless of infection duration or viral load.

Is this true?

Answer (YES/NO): YES